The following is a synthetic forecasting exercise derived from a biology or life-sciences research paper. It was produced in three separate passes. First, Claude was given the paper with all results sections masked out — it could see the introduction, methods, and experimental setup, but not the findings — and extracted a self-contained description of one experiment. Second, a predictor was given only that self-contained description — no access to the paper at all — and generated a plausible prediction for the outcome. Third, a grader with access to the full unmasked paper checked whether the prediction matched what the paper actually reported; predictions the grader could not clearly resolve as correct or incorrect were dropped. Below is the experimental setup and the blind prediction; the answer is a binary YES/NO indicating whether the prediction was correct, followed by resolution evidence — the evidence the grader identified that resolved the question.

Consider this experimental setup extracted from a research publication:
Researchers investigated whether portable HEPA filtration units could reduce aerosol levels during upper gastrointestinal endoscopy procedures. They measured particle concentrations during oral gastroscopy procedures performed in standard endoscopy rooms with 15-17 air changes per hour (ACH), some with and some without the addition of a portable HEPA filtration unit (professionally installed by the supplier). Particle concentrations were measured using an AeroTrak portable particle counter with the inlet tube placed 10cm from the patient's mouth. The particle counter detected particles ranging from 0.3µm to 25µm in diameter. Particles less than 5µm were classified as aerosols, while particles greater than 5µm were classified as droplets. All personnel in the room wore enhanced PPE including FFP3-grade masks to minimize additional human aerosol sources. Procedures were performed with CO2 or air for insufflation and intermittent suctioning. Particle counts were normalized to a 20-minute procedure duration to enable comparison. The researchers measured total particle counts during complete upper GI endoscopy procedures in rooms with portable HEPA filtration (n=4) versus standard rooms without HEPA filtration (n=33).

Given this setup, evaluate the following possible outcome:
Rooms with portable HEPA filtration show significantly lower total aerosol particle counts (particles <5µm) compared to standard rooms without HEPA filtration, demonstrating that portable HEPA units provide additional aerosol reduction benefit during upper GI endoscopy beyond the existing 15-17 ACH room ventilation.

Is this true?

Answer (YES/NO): NO